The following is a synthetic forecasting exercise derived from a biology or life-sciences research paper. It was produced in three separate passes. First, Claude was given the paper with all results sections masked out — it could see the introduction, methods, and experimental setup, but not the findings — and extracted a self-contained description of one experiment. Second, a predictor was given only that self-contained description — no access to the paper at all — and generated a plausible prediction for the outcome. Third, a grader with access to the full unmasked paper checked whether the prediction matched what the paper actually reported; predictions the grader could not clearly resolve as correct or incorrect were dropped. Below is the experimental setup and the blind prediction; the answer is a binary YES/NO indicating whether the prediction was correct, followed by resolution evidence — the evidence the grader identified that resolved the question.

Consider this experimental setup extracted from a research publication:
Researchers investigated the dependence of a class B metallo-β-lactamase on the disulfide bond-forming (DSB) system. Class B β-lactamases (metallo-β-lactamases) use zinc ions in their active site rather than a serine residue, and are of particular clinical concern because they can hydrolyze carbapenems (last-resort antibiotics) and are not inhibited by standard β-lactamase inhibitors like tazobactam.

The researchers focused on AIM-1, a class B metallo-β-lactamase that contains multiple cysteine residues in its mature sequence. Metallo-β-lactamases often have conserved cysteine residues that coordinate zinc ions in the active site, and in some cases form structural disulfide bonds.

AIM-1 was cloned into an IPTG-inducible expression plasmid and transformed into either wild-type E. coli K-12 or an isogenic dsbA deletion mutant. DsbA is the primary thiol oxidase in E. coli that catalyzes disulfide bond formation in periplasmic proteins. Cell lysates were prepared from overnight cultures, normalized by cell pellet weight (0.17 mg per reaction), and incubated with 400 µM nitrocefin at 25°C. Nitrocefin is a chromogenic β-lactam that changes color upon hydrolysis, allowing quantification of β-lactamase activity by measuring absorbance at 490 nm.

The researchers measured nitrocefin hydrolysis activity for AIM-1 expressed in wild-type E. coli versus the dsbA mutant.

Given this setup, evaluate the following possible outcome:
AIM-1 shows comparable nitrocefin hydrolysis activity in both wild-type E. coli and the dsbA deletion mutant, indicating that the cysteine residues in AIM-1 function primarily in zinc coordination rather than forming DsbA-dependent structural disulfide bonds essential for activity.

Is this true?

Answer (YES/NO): NO